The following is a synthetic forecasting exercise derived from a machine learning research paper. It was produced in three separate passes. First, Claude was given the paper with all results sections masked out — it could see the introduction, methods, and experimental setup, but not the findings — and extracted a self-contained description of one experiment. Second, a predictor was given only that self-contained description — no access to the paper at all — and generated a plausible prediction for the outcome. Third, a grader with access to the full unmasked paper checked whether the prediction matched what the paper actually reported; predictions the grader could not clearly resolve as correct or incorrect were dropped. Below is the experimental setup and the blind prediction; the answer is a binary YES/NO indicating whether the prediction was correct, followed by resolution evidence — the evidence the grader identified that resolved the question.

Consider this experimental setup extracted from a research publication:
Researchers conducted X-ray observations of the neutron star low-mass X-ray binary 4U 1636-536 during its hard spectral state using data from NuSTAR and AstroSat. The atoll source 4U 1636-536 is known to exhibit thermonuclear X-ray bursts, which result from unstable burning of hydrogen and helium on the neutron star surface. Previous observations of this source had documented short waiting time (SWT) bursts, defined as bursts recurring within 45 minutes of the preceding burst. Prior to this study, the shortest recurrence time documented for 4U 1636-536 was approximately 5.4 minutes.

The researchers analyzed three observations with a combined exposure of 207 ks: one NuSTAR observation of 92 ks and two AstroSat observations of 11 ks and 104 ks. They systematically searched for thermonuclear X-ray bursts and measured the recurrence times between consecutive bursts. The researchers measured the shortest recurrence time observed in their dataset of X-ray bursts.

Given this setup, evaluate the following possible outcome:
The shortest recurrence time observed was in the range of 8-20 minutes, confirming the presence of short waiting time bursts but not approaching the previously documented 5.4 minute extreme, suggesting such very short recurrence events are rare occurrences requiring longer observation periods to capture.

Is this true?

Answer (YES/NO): NO